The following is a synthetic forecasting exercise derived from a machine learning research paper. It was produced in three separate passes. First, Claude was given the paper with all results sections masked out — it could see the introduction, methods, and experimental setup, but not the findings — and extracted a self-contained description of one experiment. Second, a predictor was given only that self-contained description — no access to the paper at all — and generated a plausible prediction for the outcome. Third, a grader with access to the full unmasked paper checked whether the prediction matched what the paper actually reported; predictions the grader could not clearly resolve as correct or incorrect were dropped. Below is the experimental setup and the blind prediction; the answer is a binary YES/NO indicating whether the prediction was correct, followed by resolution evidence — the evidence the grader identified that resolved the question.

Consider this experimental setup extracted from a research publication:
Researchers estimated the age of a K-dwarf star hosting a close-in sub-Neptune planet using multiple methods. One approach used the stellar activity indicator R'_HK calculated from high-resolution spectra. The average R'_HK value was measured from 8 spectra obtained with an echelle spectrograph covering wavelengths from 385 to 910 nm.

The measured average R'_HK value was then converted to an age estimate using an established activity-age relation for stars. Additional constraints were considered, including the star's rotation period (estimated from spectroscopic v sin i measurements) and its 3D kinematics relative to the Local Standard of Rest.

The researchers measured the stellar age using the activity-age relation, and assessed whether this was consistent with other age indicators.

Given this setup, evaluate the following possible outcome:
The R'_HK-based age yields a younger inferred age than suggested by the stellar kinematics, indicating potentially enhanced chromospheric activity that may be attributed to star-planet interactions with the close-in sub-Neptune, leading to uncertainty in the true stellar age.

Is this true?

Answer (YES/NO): NO